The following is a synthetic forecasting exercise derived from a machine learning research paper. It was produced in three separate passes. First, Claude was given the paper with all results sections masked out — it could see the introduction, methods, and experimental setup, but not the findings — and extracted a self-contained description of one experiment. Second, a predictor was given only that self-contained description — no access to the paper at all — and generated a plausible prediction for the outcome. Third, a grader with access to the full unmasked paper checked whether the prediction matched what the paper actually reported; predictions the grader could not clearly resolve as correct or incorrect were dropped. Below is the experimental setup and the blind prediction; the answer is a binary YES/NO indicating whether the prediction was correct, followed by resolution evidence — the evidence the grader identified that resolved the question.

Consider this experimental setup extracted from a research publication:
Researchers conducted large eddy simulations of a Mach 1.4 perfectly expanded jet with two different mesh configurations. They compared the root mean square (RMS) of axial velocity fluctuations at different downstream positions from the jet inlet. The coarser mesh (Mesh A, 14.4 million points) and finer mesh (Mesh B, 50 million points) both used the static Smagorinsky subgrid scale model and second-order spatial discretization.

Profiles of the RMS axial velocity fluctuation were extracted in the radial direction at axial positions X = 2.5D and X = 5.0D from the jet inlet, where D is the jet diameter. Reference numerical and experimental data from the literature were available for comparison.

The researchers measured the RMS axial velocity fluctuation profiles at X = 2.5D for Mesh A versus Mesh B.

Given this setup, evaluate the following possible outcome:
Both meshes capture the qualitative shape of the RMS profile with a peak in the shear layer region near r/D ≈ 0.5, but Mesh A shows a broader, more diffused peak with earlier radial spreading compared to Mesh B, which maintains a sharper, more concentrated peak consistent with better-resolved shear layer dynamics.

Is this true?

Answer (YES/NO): NO